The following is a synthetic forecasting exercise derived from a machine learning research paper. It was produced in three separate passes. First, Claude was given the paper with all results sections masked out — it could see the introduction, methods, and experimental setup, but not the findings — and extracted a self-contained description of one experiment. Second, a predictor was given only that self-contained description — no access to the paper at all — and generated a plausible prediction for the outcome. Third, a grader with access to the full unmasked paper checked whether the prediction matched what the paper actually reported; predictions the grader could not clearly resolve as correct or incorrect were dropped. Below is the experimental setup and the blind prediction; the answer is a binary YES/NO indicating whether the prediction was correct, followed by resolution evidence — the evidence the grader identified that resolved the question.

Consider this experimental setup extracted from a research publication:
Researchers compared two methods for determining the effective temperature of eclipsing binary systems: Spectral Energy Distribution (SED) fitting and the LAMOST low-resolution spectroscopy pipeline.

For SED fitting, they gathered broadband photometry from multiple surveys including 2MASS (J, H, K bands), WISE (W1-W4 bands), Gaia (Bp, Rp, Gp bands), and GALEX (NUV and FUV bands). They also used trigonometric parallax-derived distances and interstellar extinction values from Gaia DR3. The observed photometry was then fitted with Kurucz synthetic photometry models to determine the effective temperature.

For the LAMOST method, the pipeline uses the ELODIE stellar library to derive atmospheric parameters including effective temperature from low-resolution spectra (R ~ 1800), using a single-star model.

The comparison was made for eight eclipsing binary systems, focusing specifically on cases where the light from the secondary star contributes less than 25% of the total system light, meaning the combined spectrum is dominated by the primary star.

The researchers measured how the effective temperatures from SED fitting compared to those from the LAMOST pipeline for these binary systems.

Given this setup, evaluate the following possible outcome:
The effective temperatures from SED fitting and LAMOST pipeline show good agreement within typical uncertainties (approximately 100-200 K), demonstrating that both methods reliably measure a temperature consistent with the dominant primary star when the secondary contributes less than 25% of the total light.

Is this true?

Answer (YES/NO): YES